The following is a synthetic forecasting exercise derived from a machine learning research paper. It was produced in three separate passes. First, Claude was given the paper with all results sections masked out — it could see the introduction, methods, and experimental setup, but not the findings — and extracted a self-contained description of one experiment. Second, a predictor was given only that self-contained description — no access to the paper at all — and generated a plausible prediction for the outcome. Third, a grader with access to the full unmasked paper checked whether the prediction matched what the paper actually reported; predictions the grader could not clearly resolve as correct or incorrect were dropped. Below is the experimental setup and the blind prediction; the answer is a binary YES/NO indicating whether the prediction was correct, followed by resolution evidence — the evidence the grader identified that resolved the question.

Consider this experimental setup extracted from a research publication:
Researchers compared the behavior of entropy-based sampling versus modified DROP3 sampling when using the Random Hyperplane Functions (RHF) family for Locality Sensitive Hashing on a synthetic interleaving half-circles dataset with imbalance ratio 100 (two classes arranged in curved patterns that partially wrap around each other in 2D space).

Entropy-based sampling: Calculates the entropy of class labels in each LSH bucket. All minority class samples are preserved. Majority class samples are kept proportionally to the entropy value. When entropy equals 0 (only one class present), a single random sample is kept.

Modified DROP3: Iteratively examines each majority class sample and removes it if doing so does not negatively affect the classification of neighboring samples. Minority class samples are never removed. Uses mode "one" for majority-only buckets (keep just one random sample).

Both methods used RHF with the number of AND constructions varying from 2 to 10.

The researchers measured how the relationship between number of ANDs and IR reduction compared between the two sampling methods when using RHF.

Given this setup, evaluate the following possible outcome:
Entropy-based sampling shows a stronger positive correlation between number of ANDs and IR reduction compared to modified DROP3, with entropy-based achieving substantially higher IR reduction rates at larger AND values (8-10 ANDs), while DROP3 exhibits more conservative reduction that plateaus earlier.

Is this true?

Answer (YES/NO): NO